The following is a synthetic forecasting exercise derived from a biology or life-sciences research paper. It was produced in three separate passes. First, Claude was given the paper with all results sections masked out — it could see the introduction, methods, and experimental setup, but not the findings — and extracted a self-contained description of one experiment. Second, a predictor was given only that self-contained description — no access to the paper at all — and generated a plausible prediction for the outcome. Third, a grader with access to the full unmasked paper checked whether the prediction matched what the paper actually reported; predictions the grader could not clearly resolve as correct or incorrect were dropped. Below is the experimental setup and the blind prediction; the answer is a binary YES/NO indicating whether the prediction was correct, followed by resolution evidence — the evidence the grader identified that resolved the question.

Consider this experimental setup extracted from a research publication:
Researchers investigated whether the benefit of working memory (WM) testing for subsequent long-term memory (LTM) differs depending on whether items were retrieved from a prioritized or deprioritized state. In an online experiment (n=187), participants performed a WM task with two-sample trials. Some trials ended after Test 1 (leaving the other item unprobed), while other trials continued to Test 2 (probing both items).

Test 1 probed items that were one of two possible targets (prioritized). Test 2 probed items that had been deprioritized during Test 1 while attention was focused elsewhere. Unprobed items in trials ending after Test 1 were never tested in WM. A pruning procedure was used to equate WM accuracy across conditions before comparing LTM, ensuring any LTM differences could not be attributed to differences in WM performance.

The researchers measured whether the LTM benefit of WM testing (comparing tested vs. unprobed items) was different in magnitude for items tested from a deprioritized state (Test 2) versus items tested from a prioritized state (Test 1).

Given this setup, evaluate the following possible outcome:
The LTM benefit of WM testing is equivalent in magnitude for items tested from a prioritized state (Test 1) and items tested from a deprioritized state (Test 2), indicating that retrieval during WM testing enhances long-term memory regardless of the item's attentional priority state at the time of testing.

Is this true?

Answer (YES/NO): NO